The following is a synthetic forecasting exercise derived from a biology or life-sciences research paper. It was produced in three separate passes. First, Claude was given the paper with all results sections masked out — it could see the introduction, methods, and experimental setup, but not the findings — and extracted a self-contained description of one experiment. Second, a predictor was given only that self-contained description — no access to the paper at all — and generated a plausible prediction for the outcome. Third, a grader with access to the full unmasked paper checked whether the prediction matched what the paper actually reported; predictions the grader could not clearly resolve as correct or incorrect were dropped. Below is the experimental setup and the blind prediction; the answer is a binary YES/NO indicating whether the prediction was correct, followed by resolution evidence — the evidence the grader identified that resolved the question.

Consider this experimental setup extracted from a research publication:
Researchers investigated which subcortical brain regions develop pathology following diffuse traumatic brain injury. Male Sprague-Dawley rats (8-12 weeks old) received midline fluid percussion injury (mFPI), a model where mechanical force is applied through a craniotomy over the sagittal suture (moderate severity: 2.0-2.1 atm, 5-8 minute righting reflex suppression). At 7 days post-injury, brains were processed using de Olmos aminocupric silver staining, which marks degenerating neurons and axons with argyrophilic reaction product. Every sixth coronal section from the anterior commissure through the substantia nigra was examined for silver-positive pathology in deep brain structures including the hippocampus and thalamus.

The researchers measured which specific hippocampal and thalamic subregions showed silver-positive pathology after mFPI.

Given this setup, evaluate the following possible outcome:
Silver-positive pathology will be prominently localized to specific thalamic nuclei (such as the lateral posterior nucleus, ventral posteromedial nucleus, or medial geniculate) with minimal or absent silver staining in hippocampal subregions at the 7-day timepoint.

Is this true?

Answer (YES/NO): NO